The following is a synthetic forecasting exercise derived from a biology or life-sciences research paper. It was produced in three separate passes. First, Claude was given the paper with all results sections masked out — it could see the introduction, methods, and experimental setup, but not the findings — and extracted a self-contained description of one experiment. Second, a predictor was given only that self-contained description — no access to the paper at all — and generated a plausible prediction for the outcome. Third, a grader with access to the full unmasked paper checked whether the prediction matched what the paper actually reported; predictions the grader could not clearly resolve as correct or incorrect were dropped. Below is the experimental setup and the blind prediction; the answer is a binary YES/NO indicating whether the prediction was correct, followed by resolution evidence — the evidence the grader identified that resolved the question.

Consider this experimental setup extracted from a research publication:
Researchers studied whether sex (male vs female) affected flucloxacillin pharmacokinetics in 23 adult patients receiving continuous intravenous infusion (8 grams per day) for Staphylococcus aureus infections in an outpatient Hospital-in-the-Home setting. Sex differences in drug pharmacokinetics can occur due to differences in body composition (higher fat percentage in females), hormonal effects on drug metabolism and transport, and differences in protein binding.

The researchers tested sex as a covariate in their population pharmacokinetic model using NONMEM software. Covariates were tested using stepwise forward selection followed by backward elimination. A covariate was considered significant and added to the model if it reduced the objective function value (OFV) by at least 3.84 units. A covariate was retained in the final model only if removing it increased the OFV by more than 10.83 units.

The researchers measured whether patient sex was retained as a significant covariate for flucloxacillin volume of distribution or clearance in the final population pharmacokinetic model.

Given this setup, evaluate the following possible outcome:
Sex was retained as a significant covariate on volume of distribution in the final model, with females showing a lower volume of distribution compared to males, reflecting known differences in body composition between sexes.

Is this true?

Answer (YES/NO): NO